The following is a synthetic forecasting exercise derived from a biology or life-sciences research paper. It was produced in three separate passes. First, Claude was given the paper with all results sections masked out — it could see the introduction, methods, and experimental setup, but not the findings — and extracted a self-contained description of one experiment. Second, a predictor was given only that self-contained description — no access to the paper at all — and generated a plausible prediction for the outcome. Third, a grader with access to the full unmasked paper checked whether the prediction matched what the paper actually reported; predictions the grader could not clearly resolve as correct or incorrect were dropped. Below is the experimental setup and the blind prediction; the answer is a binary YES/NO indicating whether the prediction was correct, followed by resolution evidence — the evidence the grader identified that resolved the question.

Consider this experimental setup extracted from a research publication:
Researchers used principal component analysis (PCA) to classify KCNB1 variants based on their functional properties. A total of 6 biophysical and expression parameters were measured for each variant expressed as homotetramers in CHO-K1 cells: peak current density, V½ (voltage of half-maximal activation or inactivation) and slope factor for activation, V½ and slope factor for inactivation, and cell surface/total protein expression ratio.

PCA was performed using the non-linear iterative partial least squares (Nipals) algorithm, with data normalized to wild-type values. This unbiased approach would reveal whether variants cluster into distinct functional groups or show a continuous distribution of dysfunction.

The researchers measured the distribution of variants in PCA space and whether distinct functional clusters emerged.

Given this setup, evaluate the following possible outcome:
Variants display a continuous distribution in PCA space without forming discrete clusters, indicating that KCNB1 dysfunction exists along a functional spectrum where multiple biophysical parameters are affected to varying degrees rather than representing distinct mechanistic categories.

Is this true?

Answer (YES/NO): NO